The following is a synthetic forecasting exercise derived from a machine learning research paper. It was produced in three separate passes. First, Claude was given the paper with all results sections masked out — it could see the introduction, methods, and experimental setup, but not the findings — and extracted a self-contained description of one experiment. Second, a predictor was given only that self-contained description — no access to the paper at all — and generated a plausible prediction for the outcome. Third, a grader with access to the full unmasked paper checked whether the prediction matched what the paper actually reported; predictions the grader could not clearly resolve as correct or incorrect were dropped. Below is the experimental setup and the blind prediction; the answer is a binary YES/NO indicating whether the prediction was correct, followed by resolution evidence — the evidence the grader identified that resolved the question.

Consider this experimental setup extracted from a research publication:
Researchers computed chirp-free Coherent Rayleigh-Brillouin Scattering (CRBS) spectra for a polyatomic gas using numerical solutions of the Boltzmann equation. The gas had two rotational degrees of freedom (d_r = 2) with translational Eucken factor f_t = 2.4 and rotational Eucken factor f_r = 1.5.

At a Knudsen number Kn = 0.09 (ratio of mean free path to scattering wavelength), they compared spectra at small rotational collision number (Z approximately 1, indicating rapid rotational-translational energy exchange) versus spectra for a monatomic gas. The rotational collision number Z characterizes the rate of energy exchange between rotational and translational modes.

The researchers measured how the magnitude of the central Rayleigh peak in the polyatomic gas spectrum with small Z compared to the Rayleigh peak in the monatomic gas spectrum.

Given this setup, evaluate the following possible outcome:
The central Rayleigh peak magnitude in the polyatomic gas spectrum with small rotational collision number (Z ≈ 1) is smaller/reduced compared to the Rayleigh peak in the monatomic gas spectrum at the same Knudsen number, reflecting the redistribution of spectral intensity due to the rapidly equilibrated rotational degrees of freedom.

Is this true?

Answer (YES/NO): YES